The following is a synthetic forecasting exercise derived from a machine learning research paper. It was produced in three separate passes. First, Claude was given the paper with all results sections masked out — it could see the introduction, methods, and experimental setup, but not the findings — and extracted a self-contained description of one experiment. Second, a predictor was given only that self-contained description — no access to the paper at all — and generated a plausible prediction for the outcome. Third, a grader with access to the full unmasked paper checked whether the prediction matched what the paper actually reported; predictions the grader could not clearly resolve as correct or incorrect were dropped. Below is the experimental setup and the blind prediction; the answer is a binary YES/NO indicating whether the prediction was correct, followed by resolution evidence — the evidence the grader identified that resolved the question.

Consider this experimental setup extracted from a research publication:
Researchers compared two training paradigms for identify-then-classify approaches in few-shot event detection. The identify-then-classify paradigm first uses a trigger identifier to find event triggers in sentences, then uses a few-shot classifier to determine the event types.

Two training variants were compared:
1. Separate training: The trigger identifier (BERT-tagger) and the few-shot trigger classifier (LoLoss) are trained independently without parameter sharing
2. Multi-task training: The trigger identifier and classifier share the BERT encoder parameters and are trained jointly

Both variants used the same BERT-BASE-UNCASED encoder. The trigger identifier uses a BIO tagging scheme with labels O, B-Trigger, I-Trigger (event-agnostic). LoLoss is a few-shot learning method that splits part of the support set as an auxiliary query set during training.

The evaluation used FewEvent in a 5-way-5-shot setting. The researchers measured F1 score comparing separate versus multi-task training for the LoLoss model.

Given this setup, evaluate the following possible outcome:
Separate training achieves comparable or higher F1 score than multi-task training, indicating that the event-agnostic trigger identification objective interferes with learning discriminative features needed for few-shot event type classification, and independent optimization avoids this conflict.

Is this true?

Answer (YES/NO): NO